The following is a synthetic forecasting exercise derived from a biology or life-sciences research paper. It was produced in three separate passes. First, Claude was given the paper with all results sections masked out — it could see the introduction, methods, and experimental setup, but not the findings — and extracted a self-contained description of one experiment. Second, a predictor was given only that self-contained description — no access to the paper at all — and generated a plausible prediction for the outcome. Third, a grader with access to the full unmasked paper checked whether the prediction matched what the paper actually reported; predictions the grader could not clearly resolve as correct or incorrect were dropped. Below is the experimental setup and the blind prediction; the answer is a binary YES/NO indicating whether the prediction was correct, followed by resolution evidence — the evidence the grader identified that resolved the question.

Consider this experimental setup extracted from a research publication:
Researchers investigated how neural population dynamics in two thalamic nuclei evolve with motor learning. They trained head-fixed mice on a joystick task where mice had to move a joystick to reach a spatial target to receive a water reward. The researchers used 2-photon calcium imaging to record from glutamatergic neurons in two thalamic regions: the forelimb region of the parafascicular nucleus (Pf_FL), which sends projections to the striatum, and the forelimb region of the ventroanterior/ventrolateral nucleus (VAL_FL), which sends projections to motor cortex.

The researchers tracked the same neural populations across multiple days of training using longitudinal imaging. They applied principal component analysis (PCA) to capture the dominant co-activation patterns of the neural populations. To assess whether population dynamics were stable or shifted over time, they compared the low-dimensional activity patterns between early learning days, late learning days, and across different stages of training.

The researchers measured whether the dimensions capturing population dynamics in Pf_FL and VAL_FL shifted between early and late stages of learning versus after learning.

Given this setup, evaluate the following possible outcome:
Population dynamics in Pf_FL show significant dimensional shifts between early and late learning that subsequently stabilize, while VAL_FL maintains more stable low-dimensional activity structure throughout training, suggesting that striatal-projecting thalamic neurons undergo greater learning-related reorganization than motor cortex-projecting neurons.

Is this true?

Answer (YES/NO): NO